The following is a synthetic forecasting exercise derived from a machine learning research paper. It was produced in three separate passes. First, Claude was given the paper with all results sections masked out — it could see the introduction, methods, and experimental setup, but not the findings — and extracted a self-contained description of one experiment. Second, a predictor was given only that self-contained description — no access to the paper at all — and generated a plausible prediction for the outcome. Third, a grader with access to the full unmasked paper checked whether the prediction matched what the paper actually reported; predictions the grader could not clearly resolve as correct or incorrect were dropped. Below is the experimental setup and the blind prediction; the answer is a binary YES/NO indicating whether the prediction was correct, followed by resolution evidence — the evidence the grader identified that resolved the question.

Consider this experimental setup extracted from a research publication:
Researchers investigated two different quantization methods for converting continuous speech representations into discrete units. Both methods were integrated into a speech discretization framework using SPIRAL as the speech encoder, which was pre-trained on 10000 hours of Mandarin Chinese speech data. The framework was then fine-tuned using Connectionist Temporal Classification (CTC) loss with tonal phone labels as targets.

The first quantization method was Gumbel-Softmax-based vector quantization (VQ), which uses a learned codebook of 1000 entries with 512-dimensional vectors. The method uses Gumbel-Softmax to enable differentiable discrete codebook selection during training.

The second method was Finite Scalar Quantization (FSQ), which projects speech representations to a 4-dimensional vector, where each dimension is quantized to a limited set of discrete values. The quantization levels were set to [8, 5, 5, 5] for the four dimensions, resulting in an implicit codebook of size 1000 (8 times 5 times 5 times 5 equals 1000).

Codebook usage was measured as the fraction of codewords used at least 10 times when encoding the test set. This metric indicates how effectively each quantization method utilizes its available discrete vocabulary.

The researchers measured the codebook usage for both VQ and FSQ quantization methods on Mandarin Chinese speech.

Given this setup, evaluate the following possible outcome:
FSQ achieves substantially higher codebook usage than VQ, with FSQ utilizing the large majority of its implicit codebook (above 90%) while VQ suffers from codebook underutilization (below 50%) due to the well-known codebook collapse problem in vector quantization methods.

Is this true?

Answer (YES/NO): NO